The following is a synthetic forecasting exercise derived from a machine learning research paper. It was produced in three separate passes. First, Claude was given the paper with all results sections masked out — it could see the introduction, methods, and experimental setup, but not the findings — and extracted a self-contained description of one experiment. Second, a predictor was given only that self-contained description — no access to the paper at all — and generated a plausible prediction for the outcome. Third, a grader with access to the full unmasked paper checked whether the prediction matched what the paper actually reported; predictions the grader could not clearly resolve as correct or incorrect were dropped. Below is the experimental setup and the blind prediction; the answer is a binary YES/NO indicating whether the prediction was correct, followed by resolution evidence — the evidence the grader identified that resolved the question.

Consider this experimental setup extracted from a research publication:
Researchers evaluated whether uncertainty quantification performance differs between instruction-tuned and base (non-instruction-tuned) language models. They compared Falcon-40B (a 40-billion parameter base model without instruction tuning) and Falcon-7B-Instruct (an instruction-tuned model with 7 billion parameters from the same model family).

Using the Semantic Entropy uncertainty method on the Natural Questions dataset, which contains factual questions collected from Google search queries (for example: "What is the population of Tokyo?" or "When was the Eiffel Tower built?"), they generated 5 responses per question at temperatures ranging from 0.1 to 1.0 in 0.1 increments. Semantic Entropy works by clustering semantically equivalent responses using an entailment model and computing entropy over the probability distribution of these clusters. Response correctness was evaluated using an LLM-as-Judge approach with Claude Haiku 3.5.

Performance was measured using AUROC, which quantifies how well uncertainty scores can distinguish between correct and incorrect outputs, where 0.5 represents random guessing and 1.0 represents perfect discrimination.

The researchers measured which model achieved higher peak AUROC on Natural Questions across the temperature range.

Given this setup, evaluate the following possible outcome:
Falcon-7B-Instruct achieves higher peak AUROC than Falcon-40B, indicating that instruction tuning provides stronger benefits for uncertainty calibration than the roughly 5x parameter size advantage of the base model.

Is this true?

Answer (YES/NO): NO